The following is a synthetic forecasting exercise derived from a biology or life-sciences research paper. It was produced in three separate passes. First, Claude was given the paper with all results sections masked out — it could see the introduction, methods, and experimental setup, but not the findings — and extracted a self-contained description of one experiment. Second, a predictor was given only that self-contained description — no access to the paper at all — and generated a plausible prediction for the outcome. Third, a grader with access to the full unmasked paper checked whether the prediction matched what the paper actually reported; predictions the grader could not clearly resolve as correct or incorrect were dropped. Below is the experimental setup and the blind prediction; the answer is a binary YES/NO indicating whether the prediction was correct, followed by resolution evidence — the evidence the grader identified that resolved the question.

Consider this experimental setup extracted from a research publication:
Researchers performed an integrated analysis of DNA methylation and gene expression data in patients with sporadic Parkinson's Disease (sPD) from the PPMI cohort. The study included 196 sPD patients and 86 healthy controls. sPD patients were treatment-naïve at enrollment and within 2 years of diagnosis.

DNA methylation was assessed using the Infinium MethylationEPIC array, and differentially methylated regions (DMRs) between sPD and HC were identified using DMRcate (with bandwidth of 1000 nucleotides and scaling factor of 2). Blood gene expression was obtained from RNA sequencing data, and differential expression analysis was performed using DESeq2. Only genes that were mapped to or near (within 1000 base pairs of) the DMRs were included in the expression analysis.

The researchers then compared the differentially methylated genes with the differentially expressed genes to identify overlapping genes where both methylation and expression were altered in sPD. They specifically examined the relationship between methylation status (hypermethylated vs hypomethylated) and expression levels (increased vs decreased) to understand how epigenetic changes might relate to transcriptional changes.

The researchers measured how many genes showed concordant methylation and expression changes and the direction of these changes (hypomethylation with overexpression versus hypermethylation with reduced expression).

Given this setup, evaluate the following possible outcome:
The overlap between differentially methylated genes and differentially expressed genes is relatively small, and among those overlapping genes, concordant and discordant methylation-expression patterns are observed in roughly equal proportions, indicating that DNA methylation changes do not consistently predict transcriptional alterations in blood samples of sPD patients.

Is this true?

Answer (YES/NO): NO